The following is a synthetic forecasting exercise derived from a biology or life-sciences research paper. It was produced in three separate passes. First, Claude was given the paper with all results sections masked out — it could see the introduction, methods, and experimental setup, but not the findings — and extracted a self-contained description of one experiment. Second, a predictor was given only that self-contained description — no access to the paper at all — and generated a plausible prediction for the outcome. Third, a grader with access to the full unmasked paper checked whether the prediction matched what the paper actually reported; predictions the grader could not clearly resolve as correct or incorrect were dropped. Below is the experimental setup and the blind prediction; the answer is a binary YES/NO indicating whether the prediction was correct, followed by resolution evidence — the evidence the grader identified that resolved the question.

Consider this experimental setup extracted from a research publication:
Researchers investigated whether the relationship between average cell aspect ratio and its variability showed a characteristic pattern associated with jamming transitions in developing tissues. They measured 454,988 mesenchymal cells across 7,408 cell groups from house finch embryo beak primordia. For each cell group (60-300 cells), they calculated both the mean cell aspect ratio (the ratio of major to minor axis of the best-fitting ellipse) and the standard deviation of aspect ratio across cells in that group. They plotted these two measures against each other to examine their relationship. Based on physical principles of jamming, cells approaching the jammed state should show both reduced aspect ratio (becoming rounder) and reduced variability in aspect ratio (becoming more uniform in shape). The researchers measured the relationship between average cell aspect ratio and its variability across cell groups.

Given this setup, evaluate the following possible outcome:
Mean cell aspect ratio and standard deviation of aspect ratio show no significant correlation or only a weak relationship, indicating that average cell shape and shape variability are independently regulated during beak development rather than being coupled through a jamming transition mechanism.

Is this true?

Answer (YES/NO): NO